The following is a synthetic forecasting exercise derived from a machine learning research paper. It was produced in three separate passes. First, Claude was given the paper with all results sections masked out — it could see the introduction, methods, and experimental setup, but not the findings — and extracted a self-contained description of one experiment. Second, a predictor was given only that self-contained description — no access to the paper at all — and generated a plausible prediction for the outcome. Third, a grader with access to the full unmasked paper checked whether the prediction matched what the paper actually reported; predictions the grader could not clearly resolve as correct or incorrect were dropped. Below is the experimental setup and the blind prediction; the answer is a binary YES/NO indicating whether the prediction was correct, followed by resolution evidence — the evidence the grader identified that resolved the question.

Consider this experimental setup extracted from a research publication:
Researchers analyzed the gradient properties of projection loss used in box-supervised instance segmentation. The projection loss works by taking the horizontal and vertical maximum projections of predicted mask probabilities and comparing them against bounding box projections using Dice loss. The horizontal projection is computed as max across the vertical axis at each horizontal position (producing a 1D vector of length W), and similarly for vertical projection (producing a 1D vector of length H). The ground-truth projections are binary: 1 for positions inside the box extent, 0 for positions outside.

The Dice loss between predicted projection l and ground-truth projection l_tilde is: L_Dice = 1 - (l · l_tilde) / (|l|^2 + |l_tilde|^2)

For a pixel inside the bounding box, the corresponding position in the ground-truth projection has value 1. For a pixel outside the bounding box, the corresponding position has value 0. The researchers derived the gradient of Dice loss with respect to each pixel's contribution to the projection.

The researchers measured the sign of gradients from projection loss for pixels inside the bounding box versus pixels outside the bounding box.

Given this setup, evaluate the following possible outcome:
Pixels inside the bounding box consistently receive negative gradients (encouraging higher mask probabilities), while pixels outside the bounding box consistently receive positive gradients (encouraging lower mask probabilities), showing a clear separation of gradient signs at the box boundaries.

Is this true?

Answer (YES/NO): YES